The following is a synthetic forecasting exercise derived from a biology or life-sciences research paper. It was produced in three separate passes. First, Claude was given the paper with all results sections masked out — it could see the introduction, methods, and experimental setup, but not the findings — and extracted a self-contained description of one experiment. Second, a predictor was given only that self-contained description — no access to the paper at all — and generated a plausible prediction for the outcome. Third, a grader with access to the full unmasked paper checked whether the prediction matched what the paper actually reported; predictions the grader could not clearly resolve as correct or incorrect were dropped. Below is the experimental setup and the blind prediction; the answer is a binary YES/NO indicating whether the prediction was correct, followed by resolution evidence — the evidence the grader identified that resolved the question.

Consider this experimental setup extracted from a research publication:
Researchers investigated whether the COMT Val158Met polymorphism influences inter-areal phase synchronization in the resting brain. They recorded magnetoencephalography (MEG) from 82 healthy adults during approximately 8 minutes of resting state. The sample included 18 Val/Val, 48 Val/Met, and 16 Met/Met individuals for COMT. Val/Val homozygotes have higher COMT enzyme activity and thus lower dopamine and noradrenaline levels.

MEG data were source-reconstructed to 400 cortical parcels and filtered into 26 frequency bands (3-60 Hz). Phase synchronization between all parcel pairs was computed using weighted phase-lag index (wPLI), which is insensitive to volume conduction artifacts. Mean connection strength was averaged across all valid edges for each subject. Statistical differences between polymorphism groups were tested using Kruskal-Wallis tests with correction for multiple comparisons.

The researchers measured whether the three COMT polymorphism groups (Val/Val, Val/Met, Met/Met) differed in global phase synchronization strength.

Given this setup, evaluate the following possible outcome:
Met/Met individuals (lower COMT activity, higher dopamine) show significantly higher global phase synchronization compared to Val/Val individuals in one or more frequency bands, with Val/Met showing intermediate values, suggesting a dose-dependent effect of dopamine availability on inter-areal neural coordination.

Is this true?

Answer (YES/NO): NO